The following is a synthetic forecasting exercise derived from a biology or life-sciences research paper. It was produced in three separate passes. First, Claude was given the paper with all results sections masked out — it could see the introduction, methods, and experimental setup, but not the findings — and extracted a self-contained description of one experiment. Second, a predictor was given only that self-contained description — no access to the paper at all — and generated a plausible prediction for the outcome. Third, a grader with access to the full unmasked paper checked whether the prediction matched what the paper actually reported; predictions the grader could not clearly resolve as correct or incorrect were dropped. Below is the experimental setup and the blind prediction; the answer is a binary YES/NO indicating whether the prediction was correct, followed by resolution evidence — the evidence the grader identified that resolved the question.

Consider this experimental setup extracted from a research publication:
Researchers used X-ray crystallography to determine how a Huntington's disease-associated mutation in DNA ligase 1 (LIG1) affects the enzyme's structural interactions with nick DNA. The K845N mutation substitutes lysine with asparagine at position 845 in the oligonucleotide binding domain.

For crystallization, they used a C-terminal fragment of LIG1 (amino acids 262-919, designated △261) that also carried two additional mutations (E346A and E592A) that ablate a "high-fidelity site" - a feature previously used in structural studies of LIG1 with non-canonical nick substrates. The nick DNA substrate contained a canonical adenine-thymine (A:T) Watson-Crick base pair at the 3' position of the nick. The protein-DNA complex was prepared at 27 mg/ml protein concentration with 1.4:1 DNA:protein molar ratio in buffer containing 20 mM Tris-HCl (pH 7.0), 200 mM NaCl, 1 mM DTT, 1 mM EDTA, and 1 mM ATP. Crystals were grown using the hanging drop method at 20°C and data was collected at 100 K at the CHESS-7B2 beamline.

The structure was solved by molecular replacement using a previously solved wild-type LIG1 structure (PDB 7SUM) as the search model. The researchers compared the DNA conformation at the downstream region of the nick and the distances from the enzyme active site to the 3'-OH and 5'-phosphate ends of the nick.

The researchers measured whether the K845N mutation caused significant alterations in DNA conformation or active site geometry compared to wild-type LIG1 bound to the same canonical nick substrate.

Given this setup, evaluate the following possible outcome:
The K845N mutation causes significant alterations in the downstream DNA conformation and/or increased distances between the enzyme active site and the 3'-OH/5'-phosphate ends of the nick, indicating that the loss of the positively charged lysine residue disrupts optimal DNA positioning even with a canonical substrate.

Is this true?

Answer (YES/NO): NO